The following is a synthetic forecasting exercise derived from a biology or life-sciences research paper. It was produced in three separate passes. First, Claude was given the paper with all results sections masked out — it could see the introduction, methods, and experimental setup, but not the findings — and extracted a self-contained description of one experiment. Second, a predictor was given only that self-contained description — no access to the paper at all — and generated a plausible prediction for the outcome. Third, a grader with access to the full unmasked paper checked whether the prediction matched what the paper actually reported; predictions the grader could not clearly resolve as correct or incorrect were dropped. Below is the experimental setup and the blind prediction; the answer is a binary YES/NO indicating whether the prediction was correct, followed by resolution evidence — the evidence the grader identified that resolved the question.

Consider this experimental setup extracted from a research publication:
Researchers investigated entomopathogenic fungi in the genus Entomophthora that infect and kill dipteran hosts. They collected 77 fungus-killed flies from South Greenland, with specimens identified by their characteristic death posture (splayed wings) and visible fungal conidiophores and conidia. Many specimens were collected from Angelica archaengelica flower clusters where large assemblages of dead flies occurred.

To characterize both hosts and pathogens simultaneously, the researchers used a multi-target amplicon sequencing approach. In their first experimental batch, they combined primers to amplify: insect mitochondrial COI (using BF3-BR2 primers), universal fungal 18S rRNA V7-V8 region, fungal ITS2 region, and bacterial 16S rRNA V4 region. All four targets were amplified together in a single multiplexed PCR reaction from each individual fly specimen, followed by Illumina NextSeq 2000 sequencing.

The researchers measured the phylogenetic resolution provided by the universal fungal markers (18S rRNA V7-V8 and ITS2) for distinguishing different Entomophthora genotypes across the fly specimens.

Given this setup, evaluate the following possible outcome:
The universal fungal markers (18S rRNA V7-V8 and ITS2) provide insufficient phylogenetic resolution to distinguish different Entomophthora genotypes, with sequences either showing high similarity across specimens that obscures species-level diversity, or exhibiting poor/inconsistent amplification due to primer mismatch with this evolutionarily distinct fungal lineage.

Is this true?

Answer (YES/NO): NO